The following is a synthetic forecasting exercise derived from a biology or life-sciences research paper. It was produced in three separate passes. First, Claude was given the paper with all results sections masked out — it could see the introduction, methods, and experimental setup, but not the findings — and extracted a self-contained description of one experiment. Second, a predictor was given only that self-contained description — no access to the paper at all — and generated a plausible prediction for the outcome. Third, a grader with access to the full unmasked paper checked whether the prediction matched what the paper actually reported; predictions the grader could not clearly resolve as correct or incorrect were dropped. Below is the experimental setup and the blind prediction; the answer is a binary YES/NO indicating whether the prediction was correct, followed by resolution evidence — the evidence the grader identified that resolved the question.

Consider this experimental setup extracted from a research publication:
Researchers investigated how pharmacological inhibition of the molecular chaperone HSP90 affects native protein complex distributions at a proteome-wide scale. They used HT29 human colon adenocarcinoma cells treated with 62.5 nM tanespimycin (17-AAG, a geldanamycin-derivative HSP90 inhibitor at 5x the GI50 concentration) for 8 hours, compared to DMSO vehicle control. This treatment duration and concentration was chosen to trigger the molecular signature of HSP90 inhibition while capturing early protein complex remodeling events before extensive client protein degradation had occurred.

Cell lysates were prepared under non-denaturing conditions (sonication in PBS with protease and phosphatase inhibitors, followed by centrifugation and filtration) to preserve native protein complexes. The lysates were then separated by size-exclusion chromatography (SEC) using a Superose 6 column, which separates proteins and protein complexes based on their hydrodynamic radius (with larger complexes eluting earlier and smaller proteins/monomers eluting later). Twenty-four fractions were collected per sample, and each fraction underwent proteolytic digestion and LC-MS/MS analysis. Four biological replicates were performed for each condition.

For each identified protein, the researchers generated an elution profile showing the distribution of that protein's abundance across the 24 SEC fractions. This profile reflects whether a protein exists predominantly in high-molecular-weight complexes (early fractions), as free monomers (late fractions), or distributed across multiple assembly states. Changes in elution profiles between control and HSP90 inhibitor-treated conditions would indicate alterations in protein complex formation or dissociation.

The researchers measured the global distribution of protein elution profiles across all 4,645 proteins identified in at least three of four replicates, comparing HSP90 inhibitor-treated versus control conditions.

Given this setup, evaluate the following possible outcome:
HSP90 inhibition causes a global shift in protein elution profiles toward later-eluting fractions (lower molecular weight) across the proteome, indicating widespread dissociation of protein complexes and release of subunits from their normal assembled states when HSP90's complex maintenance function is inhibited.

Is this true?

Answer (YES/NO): NO